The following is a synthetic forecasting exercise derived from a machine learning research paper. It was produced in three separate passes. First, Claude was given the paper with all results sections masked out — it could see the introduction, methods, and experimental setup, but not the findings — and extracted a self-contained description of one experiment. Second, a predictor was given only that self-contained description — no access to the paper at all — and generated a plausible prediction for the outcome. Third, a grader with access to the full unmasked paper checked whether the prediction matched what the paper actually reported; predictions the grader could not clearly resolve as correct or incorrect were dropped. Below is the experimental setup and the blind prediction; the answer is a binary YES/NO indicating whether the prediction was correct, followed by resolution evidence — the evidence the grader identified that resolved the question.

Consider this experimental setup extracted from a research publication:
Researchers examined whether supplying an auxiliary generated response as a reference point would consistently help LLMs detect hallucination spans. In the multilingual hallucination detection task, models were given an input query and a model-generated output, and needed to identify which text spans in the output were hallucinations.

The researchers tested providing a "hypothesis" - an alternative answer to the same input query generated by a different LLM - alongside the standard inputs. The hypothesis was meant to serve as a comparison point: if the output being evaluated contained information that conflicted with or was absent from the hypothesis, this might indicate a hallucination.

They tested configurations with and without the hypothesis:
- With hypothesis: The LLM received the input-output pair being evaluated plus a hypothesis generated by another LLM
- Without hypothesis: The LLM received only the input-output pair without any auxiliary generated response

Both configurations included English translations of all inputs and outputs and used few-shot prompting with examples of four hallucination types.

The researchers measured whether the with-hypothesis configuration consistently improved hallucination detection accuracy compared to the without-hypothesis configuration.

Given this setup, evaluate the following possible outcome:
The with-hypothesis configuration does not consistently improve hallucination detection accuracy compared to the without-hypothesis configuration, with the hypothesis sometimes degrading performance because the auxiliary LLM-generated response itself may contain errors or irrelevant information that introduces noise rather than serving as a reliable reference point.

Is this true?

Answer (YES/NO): YES